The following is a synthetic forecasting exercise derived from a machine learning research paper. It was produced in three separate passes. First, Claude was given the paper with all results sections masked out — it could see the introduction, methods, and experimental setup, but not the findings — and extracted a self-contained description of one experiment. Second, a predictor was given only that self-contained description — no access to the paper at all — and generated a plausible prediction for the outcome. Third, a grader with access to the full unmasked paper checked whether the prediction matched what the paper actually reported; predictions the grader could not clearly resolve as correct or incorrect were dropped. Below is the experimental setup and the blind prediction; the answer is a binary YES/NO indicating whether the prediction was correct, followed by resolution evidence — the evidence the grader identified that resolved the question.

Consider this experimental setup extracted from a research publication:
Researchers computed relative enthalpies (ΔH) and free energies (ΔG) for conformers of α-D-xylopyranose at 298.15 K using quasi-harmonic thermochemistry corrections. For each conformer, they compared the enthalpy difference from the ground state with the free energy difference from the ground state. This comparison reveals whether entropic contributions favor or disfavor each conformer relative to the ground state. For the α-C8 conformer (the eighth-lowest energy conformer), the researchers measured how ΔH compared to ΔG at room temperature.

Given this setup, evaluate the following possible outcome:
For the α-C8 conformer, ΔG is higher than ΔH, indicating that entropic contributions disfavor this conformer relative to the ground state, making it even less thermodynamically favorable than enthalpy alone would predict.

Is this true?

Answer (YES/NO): NO